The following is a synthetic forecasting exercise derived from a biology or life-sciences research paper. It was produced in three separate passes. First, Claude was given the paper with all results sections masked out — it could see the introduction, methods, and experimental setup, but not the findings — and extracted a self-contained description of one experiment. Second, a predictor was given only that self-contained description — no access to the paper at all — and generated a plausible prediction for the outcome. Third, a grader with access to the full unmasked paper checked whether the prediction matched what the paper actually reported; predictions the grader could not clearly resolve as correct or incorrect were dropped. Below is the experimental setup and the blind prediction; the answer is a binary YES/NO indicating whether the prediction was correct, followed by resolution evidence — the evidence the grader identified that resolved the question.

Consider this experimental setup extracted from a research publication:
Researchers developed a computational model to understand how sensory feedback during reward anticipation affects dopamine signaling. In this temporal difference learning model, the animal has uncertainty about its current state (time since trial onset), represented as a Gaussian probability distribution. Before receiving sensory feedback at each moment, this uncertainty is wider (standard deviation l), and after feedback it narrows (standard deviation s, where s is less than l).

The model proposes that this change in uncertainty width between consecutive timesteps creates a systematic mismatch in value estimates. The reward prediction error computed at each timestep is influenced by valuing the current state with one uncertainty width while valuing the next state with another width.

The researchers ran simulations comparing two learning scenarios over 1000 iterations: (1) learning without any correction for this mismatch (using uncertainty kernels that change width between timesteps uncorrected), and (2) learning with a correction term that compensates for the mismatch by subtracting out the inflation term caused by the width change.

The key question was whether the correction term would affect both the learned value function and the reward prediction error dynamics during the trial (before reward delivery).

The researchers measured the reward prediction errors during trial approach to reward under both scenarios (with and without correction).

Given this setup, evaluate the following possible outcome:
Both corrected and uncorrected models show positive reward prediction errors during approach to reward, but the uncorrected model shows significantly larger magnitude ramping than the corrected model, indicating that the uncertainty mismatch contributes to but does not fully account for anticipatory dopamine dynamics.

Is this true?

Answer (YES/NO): NO